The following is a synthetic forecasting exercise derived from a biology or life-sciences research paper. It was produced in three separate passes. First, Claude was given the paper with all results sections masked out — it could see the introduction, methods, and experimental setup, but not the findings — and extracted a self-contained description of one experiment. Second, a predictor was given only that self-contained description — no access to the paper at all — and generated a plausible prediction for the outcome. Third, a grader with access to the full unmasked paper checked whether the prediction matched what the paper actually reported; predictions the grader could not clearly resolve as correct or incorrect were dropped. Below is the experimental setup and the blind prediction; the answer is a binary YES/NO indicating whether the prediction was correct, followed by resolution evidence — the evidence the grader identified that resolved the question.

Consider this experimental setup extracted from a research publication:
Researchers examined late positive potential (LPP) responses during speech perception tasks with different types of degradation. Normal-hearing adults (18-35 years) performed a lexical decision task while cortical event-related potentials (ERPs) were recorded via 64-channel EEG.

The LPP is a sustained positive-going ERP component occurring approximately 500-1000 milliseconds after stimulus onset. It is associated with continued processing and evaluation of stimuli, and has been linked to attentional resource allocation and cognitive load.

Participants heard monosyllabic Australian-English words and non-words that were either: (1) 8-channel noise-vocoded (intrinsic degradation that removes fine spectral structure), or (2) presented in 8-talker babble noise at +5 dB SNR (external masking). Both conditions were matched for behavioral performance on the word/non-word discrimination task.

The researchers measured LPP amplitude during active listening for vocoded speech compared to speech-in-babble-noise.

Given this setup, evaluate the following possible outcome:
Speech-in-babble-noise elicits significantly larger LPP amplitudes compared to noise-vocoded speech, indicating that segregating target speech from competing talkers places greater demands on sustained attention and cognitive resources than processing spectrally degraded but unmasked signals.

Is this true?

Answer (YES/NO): YES